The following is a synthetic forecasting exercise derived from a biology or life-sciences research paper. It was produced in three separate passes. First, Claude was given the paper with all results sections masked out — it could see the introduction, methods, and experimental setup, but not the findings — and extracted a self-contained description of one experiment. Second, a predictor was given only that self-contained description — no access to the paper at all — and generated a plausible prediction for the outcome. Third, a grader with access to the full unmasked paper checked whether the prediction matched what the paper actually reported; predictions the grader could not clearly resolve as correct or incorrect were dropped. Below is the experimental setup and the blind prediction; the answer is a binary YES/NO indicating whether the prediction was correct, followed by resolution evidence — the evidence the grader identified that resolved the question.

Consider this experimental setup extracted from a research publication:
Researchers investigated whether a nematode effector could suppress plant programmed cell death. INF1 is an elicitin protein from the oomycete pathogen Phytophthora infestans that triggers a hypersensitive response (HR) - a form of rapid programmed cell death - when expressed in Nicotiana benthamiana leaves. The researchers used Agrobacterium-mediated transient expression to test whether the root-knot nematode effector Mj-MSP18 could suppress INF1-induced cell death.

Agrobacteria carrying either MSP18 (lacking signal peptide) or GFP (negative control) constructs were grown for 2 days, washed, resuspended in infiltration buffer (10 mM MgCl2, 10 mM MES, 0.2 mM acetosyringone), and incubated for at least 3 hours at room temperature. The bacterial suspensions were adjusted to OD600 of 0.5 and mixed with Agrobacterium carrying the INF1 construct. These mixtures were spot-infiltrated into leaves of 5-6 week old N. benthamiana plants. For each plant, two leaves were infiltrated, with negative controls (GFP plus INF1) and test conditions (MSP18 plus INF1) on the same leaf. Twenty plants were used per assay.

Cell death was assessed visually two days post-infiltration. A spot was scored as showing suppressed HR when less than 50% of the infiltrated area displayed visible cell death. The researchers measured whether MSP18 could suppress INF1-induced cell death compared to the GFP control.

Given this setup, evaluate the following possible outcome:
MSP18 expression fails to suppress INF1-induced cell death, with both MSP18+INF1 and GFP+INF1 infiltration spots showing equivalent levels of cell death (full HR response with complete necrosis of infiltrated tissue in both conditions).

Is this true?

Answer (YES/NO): NO